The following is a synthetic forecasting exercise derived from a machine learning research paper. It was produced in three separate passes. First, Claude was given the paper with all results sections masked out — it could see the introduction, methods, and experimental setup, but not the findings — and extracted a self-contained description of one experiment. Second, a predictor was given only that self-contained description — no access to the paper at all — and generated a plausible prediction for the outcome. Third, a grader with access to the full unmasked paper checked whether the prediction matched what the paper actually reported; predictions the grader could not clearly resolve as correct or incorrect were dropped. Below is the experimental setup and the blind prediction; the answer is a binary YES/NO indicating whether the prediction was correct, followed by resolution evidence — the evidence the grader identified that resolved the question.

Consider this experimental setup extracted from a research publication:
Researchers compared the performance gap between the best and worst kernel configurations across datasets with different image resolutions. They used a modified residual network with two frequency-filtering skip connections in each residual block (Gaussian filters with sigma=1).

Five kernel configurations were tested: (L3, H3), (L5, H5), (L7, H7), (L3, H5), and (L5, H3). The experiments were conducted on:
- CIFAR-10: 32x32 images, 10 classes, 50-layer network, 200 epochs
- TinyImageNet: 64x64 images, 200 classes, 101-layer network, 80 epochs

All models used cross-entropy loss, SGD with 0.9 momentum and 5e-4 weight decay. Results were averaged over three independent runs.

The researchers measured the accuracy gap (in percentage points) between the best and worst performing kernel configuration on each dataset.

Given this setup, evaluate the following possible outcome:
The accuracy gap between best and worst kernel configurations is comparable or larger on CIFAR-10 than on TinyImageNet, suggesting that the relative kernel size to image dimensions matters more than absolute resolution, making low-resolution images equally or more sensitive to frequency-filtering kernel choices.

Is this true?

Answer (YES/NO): NO